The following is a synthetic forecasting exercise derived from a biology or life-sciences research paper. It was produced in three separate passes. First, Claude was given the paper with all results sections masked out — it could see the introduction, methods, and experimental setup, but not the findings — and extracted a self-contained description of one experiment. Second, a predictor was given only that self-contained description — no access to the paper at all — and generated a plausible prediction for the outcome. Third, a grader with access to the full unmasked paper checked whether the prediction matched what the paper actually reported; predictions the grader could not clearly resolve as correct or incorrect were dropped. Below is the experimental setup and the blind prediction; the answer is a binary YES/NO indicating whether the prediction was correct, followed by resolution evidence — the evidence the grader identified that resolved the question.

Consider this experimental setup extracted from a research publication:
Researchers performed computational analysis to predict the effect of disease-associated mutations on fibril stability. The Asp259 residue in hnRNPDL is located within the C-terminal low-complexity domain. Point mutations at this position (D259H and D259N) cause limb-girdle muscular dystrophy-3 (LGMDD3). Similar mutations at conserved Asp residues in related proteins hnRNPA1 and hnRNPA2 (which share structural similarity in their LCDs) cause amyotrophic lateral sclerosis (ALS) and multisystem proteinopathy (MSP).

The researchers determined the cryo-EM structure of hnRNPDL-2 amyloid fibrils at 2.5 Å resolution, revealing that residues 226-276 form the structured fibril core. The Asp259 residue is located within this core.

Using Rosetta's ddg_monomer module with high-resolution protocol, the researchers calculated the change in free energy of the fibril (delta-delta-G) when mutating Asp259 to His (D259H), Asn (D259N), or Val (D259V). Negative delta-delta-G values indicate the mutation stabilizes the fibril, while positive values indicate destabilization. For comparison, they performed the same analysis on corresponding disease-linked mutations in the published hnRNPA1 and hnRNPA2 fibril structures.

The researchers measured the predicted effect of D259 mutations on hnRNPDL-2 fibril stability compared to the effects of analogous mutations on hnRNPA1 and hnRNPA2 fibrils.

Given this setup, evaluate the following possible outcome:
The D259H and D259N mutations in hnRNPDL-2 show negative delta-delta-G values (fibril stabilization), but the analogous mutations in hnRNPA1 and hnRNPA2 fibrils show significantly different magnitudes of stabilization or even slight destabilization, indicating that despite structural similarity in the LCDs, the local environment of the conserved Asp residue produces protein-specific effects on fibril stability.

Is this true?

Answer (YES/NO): NO